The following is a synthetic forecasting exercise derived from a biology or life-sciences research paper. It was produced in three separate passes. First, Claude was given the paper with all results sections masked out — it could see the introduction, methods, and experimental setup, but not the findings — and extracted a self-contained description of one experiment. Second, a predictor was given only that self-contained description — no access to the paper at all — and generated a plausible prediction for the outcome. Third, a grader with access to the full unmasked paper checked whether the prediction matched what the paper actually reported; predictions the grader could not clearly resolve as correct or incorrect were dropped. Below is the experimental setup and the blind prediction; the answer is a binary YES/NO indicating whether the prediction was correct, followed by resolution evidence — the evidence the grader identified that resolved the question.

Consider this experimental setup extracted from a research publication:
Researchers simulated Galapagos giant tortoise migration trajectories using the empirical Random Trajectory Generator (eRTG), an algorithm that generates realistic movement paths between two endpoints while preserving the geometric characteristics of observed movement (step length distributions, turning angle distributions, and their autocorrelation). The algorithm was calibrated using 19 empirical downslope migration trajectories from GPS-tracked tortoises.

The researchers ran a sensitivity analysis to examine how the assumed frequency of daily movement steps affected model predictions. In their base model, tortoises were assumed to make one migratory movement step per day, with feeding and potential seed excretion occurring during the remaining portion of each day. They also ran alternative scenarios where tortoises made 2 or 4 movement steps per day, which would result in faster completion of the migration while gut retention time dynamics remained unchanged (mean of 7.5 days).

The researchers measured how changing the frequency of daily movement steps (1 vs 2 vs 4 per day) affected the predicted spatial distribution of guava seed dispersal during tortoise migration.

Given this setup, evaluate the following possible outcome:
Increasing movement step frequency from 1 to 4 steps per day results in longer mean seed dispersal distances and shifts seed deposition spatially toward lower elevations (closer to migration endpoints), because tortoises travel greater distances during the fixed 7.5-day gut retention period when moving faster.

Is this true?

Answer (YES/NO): YES